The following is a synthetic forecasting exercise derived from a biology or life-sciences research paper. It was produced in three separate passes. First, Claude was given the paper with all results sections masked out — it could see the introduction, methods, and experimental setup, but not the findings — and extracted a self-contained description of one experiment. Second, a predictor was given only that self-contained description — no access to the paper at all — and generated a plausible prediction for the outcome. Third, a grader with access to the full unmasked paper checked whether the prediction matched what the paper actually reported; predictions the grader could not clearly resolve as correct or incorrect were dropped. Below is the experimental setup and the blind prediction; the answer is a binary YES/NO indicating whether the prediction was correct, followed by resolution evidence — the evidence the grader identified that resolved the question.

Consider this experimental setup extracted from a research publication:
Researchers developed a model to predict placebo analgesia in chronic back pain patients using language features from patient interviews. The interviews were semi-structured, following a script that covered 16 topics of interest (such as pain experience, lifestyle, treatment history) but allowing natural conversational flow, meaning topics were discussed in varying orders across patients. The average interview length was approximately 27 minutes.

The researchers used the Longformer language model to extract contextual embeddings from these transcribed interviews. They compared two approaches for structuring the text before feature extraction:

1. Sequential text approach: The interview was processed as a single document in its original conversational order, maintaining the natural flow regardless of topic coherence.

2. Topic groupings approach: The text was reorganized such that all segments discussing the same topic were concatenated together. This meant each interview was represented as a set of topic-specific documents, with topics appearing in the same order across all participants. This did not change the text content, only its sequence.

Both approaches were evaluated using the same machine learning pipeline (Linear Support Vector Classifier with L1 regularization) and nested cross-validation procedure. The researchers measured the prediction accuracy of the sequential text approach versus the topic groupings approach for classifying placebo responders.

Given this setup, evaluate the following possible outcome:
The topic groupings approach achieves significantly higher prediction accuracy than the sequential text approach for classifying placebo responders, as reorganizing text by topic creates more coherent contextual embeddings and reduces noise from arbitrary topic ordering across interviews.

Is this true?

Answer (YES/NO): NO